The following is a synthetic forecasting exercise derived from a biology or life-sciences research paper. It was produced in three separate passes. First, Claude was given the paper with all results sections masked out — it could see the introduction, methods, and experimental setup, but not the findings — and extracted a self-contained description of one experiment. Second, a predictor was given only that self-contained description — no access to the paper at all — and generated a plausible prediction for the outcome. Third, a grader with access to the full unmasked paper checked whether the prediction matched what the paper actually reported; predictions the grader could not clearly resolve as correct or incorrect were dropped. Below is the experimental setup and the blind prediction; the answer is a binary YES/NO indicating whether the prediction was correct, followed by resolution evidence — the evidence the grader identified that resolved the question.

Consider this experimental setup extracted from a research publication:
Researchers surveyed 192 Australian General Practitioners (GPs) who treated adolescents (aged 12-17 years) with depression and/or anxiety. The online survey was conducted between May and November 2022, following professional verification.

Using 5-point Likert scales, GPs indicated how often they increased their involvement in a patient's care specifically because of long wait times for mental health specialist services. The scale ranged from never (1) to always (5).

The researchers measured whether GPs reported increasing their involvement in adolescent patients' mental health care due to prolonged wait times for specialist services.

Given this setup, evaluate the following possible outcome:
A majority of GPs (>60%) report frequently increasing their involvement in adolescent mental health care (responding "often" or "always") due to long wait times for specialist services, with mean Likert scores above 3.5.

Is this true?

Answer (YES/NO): YES